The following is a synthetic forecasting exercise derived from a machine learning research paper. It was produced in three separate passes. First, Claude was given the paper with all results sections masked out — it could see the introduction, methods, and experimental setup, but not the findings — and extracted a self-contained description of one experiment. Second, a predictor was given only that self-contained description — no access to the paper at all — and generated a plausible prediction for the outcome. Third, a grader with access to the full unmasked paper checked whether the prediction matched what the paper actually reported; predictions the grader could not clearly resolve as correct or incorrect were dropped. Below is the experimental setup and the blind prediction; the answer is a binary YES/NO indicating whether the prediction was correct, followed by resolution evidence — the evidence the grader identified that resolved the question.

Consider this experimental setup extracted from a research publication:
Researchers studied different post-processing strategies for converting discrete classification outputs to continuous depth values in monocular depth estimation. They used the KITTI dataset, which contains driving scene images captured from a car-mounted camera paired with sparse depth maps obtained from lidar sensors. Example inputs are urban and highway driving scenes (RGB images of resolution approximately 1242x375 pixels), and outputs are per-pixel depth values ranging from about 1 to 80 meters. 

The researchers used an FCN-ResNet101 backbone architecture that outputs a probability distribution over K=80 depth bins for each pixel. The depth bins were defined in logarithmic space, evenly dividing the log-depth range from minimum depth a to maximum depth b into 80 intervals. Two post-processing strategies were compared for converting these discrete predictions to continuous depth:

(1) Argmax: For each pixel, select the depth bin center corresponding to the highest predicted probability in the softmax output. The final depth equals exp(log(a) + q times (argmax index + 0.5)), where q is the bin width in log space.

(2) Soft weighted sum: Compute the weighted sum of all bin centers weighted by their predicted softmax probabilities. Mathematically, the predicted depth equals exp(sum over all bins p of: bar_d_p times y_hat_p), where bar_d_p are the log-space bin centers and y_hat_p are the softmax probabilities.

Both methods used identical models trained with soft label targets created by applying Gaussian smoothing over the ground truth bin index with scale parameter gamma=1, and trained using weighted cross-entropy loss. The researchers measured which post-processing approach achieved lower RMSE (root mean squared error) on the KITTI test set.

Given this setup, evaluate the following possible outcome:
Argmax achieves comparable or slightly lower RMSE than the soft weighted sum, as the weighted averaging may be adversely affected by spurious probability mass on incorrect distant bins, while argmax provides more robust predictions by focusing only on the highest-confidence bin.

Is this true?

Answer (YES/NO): YES